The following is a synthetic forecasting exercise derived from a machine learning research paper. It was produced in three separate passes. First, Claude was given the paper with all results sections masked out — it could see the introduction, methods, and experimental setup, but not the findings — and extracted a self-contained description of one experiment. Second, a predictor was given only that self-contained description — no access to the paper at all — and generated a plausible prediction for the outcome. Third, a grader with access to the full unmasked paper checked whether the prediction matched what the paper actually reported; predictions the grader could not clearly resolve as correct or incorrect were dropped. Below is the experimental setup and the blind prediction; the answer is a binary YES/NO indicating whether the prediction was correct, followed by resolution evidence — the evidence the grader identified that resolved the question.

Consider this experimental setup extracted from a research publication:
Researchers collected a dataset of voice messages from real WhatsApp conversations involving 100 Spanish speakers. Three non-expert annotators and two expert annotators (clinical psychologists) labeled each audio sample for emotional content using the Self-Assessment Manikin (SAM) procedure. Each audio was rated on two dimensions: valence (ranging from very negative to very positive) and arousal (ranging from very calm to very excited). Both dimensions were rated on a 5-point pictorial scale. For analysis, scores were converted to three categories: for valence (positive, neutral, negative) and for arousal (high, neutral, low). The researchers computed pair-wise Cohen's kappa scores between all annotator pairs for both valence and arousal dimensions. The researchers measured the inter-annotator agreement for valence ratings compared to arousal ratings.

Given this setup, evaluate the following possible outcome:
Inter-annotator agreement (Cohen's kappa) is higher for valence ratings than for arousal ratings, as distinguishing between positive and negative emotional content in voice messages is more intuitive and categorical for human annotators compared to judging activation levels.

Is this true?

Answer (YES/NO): YES